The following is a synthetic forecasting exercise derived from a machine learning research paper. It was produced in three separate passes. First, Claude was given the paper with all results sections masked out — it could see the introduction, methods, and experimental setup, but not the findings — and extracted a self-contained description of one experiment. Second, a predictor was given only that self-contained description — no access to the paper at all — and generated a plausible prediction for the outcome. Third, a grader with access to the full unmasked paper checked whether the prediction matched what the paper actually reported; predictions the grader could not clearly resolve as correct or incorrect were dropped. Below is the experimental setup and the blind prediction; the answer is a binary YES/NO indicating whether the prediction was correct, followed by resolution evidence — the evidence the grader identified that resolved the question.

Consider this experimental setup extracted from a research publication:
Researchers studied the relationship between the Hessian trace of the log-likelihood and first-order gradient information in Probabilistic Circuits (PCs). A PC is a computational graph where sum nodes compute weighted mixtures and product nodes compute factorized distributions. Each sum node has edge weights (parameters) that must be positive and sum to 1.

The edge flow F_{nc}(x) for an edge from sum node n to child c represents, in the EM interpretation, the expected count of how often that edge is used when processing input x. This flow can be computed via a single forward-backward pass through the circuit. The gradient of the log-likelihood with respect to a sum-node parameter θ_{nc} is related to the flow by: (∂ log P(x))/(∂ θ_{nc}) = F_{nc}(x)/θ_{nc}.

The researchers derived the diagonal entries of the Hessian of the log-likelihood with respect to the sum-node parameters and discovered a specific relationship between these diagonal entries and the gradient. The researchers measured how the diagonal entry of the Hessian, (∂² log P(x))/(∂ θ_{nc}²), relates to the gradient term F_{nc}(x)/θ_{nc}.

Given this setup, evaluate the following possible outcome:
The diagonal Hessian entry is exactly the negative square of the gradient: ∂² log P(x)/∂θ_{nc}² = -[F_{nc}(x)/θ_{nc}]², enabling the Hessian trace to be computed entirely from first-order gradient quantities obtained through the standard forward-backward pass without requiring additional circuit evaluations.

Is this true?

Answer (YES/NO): YES